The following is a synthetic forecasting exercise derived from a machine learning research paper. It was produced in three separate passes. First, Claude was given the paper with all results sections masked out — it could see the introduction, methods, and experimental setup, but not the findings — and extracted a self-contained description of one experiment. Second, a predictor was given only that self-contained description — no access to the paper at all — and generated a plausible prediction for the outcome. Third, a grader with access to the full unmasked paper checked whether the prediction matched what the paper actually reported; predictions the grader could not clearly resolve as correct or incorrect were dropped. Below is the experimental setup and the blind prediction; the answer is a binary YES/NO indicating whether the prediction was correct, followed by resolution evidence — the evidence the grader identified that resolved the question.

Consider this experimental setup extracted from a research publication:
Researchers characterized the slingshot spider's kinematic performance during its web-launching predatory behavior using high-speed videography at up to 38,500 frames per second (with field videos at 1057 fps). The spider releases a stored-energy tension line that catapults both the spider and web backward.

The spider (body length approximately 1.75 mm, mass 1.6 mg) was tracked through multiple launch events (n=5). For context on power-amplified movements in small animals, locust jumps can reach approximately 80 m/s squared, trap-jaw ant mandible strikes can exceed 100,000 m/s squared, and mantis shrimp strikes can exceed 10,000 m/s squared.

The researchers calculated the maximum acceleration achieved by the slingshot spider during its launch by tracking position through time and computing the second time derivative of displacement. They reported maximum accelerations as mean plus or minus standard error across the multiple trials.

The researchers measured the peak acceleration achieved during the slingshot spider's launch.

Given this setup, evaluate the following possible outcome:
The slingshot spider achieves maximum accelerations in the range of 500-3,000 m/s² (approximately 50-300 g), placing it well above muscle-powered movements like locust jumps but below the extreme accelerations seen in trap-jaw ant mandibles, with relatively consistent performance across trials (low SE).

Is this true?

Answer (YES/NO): YES